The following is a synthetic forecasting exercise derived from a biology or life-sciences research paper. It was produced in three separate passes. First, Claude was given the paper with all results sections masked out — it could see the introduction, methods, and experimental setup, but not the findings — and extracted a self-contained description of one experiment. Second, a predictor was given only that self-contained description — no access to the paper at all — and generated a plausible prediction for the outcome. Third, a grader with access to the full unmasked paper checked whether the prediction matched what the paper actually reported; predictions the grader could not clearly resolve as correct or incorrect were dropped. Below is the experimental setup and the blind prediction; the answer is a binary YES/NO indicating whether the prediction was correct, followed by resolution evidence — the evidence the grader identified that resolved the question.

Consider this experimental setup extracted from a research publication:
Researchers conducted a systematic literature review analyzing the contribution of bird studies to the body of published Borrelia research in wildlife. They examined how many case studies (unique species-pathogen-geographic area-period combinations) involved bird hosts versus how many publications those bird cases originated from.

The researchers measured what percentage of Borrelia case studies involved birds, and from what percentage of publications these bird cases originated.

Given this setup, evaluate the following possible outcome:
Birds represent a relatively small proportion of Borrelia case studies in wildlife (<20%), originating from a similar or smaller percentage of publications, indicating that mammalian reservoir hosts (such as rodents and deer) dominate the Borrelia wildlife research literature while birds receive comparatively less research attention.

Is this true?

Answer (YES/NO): YES